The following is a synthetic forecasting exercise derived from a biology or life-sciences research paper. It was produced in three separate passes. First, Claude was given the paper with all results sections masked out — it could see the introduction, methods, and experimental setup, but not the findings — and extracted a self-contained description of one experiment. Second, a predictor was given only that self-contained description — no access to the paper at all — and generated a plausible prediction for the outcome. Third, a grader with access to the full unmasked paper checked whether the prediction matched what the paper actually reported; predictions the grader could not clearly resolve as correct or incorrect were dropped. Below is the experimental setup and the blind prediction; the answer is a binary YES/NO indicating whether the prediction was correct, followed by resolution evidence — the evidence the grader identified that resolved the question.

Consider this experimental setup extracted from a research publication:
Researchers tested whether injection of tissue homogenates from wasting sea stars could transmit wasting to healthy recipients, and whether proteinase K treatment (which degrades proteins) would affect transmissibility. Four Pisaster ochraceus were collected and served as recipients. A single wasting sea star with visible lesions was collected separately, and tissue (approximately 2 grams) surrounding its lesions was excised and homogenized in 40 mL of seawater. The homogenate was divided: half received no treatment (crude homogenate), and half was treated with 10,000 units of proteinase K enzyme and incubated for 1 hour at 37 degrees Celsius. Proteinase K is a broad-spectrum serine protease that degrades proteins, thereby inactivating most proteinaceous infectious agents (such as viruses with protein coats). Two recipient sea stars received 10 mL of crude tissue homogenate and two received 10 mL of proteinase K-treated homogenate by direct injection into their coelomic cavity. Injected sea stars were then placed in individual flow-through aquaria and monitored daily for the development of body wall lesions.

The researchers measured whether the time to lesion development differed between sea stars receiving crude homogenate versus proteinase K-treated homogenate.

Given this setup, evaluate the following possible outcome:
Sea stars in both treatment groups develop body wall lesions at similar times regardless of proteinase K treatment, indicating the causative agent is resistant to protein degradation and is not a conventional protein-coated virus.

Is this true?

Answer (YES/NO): NO